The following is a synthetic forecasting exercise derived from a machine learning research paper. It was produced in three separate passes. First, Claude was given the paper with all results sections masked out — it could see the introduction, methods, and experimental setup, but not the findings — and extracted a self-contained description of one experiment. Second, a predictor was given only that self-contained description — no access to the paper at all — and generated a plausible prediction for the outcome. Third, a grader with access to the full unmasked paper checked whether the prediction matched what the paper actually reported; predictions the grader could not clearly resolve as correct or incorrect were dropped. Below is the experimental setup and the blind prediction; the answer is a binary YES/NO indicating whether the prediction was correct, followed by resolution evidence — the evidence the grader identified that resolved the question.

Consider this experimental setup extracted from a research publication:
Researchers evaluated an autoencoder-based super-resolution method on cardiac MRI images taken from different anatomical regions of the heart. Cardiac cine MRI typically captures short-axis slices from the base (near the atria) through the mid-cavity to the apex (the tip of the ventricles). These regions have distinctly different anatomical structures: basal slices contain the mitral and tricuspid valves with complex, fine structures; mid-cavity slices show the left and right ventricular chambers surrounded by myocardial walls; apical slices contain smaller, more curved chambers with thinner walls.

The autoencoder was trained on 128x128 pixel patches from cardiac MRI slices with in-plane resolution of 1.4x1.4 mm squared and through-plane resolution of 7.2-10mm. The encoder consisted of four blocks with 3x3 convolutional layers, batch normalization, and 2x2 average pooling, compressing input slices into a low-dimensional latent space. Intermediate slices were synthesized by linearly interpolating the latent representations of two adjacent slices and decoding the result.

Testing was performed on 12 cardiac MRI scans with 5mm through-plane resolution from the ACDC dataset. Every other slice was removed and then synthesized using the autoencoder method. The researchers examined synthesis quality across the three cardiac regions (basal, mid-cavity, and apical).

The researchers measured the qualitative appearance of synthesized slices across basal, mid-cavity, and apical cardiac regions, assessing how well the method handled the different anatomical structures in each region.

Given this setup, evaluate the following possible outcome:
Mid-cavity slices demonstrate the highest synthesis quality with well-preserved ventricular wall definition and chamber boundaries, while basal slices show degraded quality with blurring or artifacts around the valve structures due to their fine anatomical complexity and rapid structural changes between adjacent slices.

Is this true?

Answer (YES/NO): YES